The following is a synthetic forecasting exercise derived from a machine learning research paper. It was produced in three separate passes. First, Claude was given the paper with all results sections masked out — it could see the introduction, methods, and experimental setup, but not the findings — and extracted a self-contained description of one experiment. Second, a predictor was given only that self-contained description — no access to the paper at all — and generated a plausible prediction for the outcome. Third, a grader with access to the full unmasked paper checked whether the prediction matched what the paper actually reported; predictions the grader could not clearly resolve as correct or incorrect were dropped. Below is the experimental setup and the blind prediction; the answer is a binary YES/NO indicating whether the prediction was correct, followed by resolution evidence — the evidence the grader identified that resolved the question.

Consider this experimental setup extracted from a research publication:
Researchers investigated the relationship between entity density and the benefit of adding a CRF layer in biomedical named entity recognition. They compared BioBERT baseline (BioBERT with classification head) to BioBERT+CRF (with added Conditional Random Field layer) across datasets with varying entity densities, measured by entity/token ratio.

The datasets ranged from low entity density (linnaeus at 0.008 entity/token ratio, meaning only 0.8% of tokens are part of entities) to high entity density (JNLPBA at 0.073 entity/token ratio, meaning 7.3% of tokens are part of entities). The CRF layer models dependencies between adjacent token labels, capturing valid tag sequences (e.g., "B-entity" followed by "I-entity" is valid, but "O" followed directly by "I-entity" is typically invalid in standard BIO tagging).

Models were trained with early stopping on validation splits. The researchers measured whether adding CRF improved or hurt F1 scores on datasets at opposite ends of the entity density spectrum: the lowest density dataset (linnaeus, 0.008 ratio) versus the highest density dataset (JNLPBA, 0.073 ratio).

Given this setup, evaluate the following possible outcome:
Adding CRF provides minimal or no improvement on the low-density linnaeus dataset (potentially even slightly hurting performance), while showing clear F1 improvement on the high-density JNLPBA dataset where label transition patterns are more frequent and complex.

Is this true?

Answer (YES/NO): YES